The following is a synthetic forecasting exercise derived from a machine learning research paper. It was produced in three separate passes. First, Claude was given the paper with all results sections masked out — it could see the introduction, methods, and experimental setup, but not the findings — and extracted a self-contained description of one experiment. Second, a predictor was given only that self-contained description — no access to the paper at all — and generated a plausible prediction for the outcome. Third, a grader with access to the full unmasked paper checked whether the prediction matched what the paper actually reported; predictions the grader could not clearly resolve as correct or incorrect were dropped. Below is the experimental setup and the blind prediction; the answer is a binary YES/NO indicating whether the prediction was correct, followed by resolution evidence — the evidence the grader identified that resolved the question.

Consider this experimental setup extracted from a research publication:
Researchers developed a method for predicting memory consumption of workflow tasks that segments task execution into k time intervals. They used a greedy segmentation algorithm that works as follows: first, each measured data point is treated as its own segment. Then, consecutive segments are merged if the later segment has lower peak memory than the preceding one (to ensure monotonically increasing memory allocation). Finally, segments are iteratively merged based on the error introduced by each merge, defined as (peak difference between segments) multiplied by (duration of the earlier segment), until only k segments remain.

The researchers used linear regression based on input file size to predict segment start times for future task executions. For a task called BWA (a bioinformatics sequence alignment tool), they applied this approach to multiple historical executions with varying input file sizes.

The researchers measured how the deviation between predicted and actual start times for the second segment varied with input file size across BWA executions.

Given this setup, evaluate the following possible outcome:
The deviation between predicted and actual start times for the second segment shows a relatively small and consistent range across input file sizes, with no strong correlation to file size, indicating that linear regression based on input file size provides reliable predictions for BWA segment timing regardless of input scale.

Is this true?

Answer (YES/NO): NO